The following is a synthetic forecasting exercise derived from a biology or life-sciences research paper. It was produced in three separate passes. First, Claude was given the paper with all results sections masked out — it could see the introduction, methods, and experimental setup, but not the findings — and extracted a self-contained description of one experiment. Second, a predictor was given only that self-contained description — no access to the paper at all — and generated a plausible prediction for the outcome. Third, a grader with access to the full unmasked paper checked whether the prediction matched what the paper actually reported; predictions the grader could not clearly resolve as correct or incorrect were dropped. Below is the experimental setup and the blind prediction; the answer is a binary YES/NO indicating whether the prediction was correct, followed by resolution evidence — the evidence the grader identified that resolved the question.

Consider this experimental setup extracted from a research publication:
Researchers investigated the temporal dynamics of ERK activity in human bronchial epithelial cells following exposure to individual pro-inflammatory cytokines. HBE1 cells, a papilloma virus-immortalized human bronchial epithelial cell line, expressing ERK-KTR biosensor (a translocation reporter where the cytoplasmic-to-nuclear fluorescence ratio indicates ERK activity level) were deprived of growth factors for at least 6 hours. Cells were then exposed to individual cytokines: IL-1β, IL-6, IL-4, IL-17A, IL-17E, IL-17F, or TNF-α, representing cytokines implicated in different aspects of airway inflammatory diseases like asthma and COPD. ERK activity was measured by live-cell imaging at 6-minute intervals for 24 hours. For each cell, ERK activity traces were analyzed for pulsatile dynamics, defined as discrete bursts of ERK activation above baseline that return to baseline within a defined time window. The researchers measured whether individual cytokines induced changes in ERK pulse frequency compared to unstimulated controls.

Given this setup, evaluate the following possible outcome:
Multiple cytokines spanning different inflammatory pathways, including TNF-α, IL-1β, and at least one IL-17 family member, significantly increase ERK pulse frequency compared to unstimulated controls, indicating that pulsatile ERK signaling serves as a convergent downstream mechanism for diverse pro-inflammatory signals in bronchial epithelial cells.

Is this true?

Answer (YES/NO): NO